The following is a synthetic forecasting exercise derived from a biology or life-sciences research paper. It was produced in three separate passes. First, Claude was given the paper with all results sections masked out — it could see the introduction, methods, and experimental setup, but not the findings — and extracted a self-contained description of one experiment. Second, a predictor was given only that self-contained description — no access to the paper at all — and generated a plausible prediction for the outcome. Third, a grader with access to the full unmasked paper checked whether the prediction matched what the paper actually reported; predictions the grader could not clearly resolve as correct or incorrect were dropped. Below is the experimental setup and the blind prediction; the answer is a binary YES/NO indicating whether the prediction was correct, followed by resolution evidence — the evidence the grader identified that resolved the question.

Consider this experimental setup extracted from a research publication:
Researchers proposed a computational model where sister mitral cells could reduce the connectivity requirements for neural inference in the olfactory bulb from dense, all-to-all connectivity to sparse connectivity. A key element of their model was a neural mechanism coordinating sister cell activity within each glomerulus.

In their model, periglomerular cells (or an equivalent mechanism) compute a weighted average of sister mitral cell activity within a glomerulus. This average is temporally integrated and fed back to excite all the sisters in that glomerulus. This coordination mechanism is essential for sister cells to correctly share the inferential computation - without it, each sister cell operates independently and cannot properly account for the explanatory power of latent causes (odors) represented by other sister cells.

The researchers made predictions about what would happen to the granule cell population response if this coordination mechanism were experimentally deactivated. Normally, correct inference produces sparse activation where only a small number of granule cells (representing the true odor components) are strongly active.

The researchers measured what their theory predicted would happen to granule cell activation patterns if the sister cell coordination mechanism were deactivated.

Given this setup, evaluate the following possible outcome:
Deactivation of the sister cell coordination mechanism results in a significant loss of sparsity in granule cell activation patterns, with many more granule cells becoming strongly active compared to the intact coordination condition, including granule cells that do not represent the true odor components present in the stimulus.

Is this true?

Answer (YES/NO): NO